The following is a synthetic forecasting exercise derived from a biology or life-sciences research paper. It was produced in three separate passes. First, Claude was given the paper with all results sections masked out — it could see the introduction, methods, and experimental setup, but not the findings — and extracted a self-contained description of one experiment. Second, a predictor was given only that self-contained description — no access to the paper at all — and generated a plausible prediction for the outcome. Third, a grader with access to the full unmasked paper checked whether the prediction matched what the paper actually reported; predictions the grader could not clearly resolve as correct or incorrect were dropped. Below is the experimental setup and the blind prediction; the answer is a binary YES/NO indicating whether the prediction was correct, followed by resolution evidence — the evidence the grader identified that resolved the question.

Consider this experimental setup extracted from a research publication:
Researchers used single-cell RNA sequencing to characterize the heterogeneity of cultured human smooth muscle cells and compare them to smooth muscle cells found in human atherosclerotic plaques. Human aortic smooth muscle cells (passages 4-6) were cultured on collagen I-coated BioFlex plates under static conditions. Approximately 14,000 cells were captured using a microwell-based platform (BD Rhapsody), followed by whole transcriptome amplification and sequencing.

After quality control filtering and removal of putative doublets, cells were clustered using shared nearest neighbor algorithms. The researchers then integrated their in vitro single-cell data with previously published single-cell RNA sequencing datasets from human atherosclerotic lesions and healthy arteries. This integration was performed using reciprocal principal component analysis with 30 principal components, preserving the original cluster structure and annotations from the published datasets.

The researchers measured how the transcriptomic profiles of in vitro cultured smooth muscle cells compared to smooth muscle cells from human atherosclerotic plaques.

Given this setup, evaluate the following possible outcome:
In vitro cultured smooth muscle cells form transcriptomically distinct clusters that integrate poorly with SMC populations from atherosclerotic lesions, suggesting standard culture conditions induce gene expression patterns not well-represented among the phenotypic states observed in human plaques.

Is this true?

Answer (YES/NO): NO